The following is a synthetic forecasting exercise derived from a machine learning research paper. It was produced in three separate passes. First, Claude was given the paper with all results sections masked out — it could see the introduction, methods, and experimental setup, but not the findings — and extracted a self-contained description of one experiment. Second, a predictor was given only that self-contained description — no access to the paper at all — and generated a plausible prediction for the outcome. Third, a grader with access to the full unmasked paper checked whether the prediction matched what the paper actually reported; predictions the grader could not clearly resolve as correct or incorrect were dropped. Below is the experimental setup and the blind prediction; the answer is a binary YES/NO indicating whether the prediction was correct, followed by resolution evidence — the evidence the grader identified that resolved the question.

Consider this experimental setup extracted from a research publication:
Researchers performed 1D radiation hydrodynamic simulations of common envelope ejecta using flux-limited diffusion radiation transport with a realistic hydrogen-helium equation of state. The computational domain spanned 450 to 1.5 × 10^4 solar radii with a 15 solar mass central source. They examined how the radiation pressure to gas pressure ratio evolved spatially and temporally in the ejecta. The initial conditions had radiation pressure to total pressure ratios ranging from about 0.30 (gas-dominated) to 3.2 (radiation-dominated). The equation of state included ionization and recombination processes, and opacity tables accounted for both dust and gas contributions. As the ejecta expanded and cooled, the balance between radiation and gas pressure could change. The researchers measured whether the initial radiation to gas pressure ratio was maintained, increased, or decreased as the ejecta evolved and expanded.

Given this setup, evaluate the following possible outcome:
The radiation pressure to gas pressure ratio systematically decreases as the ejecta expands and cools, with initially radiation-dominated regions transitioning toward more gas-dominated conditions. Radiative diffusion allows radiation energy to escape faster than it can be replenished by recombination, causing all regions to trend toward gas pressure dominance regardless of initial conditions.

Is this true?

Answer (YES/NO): NO